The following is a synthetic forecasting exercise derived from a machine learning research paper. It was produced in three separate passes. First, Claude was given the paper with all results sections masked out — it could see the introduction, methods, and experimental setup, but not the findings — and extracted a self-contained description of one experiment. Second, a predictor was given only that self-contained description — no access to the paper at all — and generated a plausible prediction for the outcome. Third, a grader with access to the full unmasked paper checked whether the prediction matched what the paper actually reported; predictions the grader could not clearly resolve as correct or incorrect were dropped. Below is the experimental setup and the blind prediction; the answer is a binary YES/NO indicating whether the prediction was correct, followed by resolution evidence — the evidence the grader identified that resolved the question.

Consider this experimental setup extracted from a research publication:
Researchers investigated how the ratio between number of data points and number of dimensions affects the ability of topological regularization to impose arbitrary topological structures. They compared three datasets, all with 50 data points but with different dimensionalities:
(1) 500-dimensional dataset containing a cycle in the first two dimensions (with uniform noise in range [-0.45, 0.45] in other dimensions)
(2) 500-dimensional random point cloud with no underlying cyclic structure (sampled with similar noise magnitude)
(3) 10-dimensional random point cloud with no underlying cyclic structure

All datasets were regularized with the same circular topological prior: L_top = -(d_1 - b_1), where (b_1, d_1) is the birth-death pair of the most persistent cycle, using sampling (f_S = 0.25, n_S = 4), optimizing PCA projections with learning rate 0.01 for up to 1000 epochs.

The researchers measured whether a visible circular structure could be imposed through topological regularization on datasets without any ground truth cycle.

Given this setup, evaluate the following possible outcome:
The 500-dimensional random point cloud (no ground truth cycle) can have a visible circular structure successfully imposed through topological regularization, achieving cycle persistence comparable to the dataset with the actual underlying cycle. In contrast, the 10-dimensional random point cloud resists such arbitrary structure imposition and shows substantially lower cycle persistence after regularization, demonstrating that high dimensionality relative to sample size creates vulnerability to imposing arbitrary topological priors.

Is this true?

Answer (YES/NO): YES